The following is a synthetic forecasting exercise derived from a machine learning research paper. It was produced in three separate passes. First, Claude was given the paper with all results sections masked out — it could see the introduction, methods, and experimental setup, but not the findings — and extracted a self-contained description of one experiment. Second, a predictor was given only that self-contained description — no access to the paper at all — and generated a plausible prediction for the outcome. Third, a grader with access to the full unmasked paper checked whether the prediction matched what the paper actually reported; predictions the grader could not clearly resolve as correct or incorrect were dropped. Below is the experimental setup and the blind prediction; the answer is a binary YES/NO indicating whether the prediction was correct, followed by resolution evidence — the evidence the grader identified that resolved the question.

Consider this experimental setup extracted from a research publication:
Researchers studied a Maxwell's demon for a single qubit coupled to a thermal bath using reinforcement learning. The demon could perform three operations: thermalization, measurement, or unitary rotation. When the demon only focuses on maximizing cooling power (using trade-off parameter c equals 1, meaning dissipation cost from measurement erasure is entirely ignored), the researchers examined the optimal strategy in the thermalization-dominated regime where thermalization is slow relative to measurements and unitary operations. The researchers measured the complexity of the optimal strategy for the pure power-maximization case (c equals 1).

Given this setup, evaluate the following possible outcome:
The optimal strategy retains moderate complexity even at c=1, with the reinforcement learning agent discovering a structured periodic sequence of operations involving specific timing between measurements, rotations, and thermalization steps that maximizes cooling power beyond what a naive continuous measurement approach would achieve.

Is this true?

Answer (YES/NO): NO